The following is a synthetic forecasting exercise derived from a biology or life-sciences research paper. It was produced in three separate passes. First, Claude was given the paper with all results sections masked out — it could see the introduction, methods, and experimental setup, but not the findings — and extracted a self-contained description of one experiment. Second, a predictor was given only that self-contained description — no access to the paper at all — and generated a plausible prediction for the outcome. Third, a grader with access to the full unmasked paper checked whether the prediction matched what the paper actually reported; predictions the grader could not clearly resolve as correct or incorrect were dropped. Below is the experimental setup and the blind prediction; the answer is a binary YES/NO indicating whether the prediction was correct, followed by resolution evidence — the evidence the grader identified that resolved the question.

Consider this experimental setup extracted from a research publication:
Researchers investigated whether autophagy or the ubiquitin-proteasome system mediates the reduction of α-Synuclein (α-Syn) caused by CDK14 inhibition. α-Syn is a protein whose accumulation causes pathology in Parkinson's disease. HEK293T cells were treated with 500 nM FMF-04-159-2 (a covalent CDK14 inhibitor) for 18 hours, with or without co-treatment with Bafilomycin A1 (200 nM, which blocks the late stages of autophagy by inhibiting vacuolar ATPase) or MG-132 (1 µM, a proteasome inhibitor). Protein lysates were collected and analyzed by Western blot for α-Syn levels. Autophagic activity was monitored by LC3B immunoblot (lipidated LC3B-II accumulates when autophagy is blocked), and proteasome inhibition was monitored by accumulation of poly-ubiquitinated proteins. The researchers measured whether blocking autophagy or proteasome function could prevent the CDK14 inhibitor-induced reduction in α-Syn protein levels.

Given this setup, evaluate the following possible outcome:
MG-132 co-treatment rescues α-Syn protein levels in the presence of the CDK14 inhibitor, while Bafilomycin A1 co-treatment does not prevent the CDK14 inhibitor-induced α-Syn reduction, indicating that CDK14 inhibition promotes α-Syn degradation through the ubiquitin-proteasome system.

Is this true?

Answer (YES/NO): NO